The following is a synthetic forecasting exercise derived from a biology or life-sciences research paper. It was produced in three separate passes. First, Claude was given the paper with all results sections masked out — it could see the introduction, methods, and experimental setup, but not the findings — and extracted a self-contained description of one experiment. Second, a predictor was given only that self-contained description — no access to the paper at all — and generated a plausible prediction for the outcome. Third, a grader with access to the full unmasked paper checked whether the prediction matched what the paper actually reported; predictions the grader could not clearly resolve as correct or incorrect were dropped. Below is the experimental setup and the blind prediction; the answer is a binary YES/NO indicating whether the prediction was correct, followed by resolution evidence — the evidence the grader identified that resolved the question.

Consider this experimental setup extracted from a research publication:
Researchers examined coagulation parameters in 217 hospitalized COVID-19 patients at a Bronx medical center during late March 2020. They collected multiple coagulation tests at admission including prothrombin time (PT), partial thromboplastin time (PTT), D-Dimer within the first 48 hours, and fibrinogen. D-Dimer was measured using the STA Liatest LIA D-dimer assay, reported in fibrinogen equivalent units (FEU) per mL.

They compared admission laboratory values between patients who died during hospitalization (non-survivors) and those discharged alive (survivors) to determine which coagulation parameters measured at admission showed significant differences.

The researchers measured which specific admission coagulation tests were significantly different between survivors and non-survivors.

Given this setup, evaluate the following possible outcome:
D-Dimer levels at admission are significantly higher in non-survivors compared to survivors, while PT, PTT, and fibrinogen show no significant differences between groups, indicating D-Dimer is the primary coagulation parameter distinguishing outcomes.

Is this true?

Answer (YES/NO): NO